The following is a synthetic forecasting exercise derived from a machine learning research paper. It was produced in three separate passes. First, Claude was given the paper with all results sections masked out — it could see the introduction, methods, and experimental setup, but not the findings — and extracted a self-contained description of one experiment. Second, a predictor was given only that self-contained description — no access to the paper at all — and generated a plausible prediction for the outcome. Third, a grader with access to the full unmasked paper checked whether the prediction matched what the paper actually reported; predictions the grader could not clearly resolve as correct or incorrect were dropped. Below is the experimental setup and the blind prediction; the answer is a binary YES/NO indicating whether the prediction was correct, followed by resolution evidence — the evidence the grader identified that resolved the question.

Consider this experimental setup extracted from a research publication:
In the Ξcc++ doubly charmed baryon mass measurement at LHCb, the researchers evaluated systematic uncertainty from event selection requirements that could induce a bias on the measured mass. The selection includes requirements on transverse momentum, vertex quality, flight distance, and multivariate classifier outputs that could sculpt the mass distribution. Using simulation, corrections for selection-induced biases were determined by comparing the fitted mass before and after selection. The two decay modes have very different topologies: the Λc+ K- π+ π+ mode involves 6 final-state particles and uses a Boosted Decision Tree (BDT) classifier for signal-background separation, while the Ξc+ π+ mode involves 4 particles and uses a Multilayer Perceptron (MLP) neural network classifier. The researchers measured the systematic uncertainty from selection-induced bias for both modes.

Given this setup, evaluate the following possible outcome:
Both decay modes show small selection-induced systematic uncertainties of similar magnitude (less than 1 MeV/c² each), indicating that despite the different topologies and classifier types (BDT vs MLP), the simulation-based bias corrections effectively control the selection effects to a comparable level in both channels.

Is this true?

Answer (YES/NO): YES